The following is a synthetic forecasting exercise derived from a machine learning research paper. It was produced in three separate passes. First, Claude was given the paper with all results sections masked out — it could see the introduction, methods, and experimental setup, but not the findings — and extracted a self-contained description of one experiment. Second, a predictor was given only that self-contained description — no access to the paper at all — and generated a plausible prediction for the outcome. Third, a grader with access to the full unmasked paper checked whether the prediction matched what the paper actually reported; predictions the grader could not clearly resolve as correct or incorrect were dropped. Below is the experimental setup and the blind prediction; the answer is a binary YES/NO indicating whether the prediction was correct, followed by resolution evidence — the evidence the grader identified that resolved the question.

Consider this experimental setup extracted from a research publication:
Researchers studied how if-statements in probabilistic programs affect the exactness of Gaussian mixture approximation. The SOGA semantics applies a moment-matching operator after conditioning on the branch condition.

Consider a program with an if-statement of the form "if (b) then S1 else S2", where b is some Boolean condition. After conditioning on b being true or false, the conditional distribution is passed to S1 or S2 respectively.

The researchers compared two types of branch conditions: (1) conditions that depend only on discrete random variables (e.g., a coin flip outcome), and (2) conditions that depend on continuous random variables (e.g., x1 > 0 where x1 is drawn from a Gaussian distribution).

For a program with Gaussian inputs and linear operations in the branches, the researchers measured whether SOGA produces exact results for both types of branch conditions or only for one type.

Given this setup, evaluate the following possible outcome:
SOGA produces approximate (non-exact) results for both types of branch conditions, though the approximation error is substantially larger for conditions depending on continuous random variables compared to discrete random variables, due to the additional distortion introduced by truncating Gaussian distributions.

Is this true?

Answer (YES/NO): NO